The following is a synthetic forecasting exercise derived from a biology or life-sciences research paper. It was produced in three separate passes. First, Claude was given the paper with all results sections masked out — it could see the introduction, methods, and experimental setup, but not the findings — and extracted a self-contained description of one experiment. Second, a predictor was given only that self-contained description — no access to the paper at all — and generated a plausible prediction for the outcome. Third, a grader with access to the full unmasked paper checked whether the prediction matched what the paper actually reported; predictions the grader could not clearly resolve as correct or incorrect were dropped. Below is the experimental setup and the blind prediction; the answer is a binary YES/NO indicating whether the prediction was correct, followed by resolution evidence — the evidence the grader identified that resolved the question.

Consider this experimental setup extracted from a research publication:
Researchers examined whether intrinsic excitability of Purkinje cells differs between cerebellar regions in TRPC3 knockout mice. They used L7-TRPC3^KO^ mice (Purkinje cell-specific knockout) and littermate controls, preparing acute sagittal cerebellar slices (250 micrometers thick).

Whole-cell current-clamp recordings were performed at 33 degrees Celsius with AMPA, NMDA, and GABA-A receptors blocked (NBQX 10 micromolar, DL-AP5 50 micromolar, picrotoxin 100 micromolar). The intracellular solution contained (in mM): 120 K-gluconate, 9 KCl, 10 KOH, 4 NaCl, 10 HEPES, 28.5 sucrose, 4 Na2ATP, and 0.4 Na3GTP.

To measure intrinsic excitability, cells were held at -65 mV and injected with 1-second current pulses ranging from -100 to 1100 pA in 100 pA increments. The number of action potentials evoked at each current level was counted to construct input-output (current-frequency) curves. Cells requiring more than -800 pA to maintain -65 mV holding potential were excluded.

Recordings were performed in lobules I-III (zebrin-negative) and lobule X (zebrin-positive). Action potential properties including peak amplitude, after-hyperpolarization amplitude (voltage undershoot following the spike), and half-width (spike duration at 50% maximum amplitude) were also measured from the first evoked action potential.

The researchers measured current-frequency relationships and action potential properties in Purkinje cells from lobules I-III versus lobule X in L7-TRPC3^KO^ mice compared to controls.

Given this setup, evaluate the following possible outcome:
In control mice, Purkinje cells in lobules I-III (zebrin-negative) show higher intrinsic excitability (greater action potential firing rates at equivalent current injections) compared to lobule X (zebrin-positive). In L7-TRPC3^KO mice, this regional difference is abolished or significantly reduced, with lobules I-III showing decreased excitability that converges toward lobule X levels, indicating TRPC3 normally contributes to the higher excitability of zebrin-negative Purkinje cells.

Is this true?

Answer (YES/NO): YES